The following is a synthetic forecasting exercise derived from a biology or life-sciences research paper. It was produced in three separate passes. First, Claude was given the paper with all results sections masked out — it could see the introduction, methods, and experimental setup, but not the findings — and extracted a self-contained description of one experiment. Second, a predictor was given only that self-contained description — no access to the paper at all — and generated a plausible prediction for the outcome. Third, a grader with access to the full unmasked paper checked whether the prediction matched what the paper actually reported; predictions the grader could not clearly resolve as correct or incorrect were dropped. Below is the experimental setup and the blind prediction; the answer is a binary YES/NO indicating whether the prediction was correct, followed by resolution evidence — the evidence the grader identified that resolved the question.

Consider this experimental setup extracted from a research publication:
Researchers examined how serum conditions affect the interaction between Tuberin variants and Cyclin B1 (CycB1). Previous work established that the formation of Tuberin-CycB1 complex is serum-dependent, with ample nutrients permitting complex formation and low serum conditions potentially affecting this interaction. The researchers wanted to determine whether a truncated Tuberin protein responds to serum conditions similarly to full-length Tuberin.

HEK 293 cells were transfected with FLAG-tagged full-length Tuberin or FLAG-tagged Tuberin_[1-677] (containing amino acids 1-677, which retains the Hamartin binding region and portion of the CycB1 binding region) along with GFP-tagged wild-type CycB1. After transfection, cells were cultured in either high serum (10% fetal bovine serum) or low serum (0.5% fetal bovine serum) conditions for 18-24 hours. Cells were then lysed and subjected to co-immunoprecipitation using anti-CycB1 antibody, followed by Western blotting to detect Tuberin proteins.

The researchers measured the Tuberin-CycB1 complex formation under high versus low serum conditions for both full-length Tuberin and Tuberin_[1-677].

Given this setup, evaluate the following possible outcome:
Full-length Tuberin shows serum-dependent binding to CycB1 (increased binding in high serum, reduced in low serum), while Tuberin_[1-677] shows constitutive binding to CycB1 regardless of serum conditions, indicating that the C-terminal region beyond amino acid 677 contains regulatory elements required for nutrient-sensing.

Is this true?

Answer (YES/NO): YES